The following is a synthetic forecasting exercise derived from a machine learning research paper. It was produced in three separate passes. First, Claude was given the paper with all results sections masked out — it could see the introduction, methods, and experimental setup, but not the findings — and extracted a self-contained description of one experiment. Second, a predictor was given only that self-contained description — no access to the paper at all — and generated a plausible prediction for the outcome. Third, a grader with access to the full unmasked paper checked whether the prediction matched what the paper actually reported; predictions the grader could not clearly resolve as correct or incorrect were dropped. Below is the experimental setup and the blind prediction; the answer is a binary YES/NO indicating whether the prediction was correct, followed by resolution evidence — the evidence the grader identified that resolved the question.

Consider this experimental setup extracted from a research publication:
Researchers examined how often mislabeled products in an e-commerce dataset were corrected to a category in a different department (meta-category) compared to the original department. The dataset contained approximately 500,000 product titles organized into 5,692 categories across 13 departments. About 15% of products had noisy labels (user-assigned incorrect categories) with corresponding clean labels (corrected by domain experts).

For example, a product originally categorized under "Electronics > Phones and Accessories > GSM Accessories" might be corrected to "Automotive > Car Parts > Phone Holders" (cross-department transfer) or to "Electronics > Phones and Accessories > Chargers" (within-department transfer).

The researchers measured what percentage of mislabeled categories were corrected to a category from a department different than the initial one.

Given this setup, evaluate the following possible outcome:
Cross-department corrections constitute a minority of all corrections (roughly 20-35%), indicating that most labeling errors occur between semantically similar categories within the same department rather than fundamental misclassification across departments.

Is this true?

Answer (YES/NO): NO